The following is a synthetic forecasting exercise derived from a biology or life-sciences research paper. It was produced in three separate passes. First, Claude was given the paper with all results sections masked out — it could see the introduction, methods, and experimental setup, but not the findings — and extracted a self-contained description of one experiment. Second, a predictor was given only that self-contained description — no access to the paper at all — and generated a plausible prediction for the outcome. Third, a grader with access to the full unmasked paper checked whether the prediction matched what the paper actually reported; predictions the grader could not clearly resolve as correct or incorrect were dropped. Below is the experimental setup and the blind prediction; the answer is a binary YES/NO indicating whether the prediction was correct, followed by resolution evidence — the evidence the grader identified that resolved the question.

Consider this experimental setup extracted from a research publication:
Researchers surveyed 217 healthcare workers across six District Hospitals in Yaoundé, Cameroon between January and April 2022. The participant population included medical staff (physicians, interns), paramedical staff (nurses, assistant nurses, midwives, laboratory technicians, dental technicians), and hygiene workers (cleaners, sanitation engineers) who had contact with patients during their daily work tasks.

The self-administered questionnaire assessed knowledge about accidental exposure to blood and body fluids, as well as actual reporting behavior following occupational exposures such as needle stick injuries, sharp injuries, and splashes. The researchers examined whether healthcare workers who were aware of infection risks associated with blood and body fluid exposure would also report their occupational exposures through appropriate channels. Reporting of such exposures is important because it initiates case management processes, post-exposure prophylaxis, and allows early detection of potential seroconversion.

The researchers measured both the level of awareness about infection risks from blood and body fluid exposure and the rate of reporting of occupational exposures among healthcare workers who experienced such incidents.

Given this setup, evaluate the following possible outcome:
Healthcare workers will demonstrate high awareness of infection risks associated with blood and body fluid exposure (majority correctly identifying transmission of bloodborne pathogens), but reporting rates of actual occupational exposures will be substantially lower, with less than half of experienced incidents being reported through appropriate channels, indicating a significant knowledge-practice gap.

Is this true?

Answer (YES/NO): YES